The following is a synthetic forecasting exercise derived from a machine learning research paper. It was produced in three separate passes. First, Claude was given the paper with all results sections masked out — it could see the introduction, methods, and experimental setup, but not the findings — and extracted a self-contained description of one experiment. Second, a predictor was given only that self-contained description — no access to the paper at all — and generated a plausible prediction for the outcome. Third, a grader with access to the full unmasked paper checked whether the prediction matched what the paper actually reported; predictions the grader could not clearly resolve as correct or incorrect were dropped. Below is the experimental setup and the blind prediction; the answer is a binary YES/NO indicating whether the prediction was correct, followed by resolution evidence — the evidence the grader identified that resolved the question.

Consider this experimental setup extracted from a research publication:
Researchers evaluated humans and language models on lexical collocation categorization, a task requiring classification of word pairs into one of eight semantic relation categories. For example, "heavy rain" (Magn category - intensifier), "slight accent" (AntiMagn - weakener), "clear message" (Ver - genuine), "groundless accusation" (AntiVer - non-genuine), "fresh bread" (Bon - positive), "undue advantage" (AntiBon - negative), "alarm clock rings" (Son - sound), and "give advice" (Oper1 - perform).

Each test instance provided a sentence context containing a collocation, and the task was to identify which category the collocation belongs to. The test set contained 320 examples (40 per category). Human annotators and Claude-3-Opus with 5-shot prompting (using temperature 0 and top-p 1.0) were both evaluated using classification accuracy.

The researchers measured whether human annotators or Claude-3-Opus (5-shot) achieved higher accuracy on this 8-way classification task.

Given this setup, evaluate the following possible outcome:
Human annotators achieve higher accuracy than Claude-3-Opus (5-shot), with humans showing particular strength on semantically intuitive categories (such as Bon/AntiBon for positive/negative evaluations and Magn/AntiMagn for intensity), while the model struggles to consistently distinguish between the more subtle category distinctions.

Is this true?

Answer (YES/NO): NO